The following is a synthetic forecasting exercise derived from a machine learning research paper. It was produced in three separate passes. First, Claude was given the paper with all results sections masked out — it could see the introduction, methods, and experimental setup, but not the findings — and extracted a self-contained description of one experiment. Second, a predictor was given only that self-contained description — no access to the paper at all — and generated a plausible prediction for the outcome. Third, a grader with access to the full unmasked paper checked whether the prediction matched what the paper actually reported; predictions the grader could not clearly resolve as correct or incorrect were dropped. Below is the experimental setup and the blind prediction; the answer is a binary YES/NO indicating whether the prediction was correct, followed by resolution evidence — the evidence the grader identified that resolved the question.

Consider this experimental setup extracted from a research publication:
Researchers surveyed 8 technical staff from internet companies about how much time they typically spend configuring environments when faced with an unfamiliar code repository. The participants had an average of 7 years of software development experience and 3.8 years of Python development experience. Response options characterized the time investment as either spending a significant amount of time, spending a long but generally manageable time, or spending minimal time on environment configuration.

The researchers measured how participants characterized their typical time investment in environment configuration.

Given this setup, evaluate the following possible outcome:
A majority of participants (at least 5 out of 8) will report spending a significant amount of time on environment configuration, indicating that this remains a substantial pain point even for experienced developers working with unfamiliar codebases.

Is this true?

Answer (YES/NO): NO